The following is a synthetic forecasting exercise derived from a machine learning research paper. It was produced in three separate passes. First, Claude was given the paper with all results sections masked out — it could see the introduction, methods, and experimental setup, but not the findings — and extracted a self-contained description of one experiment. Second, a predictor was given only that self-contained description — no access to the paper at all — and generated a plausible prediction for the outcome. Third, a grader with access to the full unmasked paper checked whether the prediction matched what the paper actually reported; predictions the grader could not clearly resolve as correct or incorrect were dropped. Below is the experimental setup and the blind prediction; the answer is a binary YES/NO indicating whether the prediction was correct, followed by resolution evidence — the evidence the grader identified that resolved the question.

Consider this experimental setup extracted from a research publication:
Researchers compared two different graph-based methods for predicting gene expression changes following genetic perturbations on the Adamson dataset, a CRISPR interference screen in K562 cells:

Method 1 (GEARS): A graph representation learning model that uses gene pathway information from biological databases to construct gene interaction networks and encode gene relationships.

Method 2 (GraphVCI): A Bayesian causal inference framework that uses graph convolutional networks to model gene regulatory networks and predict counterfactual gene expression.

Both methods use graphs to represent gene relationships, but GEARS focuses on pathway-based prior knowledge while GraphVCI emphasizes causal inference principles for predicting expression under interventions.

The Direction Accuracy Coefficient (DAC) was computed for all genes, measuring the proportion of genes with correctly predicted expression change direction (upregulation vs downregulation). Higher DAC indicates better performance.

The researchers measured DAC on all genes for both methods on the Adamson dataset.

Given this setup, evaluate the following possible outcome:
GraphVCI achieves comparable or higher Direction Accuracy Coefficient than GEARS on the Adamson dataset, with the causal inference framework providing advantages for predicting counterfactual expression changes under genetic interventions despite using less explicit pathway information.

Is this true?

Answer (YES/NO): NO